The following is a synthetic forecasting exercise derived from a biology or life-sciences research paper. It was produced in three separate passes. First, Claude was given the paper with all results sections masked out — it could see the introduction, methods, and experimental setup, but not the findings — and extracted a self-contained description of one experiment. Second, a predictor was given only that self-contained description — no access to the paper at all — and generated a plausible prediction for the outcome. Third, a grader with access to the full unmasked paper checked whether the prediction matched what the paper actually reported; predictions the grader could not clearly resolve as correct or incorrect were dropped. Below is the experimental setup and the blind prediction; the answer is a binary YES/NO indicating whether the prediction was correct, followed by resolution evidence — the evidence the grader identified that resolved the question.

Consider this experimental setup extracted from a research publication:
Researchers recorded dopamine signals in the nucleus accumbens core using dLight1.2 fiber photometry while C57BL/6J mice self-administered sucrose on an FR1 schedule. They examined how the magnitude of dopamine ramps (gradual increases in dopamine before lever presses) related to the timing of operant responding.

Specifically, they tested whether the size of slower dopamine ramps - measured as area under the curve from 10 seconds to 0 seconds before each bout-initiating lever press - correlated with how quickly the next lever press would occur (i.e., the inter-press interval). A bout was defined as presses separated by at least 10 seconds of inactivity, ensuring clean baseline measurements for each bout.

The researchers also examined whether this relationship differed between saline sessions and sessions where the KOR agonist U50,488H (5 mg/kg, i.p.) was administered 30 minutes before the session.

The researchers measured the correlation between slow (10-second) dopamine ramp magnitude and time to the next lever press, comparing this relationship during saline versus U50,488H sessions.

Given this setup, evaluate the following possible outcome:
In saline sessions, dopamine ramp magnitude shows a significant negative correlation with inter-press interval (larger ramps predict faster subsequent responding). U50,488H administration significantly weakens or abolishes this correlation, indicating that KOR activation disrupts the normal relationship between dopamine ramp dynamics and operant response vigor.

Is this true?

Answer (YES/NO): NO